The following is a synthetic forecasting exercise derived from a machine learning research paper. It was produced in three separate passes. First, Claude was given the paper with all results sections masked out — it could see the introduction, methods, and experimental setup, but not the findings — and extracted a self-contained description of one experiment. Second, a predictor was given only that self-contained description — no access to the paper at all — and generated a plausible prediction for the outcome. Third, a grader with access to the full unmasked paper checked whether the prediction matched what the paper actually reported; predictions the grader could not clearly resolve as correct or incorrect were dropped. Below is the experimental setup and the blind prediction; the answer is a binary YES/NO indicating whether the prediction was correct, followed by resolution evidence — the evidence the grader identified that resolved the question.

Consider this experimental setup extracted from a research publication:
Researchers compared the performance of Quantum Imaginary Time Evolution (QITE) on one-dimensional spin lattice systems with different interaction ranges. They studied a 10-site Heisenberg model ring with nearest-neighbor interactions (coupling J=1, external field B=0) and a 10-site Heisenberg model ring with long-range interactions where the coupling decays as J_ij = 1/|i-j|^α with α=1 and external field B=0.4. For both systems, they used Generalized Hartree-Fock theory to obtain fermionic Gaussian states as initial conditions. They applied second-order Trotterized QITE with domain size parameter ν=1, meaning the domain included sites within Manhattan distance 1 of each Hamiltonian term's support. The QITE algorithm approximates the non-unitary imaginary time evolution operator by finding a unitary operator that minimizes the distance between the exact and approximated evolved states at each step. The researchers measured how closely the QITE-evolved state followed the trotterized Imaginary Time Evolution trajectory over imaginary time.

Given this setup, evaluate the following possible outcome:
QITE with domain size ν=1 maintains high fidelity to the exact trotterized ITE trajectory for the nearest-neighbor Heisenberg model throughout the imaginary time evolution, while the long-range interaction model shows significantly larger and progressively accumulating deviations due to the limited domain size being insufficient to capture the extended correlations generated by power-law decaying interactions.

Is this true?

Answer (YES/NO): NO